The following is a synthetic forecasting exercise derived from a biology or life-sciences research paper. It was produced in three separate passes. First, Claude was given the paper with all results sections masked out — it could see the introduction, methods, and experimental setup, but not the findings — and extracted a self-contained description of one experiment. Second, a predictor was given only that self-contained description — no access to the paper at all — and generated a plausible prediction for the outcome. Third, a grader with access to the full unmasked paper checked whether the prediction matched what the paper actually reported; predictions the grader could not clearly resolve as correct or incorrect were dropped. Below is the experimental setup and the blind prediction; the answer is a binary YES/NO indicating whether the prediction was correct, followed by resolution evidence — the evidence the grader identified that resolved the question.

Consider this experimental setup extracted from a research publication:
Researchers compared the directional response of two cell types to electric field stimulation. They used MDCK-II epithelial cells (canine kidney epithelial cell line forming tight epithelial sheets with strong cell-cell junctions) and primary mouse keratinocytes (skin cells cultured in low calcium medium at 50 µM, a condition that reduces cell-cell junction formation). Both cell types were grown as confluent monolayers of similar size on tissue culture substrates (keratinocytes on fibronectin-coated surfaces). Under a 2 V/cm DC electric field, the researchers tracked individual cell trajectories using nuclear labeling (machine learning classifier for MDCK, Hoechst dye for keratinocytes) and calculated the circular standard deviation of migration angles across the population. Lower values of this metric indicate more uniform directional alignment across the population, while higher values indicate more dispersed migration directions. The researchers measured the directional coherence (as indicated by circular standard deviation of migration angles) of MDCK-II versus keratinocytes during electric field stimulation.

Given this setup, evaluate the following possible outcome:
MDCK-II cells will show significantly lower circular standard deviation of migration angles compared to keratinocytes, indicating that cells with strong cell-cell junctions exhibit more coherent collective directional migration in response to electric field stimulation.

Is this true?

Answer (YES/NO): NO